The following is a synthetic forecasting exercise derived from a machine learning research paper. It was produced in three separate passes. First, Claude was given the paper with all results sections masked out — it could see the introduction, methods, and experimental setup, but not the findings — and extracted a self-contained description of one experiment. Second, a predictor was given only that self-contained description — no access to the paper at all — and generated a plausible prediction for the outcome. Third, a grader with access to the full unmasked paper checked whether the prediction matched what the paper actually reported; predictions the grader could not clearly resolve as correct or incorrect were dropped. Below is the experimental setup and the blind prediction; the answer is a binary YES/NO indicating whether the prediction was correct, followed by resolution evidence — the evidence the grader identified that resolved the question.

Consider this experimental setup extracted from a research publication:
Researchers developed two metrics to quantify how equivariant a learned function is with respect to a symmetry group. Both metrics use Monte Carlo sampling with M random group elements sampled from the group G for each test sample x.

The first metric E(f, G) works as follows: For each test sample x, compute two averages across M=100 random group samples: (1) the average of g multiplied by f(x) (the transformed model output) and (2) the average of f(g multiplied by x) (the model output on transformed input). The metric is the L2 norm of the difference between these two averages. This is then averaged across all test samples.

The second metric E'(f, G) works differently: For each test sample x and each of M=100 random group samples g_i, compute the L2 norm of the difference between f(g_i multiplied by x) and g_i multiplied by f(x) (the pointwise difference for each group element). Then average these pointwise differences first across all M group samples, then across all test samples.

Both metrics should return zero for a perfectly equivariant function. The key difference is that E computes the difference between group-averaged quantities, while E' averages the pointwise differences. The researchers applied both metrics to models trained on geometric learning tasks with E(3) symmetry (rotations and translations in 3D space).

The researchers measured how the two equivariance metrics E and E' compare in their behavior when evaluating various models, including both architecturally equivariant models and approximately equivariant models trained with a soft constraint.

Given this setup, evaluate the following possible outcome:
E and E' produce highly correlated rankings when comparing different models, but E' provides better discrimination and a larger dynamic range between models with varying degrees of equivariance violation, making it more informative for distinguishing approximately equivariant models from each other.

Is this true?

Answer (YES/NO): NO